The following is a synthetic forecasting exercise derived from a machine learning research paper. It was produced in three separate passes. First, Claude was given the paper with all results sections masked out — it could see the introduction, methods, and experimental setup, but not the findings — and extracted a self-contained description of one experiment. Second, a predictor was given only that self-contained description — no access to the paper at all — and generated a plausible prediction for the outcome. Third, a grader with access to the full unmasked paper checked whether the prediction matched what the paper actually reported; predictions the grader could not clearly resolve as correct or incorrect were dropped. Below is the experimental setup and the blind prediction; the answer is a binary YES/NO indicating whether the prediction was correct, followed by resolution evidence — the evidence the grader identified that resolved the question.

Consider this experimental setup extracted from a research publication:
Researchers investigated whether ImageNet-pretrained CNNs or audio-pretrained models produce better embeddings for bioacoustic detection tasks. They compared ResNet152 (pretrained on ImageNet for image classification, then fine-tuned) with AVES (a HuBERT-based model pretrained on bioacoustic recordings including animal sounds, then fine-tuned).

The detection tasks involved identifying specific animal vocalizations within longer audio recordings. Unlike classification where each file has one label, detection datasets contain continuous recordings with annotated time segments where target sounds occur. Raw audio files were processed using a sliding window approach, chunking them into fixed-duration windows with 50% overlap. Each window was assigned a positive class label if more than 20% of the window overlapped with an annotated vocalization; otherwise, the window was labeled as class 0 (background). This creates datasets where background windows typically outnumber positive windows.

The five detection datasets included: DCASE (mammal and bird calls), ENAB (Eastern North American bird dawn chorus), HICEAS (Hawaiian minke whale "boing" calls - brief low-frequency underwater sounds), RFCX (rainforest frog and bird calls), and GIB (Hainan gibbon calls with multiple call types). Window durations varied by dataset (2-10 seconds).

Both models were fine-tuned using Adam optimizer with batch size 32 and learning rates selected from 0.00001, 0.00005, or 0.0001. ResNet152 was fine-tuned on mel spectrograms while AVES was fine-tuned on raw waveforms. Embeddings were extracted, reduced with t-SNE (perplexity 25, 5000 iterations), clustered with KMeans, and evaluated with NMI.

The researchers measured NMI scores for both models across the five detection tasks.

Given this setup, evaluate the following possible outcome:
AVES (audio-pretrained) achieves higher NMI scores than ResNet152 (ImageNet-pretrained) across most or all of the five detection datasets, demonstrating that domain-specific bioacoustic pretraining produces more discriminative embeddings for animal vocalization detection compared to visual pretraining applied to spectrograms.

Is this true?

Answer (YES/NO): NO